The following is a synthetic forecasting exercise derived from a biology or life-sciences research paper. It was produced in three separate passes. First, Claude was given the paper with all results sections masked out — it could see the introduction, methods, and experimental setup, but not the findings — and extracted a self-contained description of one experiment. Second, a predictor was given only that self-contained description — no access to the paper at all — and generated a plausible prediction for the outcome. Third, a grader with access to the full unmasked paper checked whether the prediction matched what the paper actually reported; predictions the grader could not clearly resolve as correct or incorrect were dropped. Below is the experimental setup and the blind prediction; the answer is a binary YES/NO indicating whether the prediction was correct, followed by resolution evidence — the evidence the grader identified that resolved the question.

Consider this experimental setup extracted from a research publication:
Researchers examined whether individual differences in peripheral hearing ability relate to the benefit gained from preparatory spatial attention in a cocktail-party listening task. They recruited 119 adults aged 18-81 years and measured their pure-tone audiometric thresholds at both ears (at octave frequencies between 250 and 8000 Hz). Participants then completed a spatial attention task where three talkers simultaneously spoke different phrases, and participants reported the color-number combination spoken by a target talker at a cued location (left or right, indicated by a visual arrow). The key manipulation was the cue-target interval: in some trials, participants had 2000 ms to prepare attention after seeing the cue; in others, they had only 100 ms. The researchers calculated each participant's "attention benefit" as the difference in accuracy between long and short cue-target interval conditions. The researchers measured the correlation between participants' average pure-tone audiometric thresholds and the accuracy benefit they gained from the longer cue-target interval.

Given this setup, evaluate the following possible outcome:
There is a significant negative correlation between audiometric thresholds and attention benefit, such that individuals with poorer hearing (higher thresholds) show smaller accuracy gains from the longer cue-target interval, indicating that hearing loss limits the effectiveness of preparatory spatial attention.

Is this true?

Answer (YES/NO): NO